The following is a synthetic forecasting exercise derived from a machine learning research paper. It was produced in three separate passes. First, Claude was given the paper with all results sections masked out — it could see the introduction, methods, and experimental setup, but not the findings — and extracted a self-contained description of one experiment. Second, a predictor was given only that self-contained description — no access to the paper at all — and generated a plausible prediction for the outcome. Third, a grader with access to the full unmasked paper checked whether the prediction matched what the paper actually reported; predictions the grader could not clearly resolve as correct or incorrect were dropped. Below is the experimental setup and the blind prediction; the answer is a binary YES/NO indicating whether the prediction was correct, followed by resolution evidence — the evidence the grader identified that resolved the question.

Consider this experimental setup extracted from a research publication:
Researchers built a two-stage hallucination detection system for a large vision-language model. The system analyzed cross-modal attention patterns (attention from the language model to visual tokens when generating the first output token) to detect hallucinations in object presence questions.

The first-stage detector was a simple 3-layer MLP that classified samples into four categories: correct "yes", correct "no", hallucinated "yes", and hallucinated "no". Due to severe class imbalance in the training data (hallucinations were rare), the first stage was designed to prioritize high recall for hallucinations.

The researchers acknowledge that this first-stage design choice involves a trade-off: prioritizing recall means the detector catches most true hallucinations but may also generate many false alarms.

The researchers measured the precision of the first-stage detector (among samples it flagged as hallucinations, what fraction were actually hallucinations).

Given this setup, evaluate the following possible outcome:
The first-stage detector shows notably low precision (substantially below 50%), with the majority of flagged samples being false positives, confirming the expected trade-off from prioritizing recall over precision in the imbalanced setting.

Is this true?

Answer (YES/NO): NO